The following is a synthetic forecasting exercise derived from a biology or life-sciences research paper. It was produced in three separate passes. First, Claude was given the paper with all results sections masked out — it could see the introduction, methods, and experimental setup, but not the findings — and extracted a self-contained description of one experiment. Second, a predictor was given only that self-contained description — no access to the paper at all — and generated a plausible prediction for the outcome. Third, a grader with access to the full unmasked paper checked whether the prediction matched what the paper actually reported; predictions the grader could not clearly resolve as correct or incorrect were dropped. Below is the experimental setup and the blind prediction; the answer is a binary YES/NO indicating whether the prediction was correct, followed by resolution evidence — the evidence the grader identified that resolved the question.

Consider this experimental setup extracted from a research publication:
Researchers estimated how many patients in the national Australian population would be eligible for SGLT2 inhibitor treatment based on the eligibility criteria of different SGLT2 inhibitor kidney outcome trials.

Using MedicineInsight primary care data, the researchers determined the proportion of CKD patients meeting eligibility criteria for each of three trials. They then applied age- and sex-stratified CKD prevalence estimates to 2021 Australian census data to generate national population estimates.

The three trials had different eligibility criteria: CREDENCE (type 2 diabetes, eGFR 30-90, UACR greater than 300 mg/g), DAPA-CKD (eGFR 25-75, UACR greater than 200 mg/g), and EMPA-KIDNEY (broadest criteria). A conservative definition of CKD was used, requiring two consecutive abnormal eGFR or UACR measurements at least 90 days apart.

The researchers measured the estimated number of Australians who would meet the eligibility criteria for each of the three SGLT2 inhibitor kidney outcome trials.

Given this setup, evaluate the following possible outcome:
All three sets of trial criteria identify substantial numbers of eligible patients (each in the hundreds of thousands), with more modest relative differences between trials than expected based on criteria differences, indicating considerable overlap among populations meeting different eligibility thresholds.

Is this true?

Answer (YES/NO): NO